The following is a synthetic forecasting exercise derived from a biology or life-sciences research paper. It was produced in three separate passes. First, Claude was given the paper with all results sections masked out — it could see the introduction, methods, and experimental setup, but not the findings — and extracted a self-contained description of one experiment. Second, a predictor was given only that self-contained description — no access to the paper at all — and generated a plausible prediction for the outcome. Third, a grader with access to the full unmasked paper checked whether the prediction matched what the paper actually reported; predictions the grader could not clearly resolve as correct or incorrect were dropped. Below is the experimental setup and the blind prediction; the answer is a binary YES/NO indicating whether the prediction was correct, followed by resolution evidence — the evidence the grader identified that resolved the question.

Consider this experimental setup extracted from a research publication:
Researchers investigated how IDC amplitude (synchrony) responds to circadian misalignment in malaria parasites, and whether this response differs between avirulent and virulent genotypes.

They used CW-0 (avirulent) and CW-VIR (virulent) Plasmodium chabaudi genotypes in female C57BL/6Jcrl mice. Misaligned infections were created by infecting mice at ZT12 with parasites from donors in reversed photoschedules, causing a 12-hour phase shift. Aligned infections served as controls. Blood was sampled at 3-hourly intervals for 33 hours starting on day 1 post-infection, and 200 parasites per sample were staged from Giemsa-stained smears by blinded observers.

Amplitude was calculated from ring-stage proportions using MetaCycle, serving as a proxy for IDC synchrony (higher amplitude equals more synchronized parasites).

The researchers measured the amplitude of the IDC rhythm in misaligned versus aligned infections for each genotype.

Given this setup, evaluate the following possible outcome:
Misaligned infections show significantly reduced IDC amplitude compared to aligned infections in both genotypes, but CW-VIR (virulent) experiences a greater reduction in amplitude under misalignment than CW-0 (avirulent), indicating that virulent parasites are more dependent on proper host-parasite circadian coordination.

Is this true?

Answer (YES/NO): NO